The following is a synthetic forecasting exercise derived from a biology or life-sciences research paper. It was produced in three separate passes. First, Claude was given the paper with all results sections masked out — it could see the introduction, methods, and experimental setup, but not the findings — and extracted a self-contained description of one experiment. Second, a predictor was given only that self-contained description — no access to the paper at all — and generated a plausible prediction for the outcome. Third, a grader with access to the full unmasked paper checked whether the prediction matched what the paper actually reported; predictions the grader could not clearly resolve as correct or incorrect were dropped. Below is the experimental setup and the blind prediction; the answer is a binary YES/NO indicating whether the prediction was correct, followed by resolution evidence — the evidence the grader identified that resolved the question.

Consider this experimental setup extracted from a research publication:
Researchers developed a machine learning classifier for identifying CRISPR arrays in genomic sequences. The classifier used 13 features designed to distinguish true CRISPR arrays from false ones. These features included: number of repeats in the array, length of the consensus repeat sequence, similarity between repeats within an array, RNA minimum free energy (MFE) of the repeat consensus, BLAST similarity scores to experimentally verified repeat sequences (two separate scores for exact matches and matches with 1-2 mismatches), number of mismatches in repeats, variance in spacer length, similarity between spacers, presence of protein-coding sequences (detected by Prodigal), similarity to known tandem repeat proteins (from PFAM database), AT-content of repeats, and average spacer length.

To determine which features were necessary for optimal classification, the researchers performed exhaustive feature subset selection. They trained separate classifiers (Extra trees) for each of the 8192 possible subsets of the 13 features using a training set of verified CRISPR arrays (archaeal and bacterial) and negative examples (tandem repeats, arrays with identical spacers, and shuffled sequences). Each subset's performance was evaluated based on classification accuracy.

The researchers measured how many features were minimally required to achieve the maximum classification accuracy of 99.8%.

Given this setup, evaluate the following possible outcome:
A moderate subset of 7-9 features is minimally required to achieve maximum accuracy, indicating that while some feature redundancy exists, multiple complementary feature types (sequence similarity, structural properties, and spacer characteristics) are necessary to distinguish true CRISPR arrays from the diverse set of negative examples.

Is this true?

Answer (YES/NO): YES